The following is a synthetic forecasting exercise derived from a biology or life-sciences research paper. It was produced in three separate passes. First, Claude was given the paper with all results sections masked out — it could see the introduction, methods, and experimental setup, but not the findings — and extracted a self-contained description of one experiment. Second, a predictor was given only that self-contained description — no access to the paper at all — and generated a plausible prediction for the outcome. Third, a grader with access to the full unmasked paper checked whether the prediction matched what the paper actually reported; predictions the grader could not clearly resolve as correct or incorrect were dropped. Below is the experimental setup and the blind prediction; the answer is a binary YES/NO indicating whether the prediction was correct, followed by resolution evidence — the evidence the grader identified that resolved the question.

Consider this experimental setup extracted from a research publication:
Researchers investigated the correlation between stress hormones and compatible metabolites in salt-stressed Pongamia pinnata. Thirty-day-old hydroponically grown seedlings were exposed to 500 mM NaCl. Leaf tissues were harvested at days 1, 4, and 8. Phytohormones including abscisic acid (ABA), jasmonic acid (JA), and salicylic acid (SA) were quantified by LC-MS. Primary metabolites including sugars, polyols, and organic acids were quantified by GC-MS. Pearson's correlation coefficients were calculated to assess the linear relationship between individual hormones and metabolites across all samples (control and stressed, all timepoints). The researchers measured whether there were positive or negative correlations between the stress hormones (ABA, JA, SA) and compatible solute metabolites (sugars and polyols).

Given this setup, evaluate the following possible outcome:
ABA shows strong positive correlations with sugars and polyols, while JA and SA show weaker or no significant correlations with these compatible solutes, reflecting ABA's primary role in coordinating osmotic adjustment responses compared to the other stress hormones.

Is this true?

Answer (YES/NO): NO